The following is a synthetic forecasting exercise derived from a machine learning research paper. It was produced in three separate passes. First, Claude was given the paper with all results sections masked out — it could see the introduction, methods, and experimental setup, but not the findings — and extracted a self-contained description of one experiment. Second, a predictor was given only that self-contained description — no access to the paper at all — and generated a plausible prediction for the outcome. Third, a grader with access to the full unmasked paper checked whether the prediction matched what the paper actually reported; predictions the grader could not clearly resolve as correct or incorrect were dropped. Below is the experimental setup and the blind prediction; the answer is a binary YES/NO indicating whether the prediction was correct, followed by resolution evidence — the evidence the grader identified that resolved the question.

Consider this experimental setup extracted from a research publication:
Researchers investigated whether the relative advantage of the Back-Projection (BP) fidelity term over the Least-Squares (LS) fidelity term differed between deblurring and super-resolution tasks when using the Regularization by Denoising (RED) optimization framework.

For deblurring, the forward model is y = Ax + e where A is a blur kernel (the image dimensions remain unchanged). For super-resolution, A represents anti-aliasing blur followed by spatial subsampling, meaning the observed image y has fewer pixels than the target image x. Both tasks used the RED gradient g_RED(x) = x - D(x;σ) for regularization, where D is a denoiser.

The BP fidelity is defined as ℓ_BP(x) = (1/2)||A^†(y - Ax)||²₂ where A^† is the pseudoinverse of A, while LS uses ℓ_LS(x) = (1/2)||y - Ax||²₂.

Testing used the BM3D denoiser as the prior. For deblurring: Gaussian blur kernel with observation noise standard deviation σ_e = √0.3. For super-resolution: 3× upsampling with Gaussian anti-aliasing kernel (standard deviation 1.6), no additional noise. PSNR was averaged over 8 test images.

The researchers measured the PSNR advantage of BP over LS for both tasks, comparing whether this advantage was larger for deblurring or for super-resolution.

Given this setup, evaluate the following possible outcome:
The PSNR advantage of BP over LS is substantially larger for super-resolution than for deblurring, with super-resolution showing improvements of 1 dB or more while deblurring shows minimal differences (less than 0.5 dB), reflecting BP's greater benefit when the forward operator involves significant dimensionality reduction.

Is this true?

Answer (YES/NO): NO